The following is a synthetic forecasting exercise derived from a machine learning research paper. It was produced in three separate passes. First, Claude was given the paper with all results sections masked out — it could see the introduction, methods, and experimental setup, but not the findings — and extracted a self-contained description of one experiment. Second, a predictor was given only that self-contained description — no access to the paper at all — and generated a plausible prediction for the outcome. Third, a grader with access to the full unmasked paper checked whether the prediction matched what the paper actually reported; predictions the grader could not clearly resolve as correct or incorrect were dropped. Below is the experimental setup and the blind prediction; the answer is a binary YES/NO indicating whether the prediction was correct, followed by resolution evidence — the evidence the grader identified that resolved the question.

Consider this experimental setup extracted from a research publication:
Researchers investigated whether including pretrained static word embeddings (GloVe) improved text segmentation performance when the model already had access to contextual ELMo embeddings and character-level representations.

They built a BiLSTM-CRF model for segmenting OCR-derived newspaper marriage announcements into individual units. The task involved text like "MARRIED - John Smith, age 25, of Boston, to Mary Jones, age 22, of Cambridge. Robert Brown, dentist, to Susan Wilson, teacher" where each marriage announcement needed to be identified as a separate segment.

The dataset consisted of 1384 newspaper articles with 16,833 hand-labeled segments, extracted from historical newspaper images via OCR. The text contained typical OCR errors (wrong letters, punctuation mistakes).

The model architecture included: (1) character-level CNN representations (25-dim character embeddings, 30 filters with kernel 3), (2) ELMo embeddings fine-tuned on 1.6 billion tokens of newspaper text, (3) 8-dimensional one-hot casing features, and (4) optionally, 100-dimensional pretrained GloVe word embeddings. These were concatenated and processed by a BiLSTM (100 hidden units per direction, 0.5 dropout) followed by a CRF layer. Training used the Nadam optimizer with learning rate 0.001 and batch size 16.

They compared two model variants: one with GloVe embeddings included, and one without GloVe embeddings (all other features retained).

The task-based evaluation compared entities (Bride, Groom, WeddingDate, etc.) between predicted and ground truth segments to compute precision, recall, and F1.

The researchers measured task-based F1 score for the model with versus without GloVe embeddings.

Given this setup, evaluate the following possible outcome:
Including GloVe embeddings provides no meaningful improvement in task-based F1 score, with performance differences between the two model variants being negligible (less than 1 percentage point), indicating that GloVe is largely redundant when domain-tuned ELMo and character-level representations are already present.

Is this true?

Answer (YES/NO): YES